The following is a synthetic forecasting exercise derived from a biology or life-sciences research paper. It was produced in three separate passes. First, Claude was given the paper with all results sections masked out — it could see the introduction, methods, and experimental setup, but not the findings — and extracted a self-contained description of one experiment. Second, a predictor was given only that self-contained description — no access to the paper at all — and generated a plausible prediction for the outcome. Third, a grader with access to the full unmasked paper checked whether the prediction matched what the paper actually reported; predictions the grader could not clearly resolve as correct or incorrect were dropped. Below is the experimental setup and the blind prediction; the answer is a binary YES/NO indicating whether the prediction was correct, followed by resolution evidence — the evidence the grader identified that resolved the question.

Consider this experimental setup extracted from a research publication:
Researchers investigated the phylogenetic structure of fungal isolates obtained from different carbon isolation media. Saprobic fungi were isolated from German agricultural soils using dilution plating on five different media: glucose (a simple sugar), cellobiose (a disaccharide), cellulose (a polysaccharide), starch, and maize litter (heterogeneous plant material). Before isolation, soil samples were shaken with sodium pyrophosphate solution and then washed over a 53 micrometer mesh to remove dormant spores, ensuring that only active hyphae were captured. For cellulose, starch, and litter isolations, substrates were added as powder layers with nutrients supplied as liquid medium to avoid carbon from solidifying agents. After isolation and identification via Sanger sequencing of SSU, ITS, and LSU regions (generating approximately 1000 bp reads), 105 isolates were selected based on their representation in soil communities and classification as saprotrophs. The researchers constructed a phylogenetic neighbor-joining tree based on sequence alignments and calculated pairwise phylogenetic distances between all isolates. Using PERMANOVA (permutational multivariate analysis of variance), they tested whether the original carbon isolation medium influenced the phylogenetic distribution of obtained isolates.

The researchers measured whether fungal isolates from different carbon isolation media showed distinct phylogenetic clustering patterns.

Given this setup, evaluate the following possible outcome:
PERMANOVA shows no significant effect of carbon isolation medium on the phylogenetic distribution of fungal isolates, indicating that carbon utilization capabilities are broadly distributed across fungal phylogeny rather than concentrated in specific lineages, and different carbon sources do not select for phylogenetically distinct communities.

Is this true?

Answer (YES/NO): NO